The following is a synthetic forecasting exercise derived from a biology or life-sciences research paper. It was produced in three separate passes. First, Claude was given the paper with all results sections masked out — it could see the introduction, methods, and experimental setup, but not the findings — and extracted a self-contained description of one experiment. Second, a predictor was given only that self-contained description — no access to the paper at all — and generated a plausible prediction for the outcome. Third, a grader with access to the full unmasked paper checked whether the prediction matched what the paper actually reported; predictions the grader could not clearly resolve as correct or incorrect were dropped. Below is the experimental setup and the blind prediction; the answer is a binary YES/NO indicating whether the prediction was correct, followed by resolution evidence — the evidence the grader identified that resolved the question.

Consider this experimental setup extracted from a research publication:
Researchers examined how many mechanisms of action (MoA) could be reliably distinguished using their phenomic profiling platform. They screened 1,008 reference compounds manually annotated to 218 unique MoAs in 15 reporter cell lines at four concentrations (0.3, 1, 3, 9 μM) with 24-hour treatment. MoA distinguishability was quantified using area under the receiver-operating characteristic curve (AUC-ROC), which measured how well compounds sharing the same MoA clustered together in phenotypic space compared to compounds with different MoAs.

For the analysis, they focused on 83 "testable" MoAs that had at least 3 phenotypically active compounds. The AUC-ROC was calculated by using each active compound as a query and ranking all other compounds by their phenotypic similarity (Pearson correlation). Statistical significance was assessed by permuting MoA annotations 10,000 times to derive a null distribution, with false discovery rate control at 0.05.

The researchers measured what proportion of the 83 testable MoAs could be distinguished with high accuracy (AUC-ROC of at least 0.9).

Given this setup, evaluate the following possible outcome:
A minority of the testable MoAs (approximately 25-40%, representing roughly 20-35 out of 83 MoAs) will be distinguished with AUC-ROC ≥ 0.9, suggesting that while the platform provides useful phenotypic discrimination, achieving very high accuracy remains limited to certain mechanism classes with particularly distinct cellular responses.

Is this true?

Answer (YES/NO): NO